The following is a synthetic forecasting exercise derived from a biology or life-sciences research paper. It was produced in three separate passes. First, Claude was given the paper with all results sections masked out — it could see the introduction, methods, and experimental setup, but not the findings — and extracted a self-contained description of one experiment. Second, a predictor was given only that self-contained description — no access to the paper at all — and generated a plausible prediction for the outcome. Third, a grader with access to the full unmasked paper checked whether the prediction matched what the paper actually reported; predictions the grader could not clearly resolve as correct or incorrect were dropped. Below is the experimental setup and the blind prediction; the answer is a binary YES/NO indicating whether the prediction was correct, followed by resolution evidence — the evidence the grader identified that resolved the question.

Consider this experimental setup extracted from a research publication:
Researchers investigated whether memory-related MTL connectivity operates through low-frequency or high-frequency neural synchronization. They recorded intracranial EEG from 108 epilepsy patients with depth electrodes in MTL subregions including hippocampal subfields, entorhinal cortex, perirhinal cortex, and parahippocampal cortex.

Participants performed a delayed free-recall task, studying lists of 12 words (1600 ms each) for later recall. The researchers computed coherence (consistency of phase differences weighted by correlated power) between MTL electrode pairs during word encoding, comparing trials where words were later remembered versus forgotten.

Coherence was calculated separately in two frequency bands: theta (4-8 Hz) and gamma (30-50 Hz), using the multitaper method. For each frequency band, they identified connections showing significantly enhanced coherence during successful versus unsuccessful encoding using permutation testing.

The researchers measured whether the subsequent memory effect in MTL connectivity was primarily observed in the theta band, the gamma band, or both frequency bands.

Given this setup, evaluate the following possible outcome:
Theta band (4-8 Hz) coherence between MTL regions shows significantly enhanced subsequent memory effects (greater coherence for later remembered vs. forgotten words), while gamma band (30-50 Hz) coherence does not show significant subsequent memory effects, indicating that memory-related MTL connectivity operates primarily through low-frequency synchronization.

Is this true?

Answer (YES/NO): NO